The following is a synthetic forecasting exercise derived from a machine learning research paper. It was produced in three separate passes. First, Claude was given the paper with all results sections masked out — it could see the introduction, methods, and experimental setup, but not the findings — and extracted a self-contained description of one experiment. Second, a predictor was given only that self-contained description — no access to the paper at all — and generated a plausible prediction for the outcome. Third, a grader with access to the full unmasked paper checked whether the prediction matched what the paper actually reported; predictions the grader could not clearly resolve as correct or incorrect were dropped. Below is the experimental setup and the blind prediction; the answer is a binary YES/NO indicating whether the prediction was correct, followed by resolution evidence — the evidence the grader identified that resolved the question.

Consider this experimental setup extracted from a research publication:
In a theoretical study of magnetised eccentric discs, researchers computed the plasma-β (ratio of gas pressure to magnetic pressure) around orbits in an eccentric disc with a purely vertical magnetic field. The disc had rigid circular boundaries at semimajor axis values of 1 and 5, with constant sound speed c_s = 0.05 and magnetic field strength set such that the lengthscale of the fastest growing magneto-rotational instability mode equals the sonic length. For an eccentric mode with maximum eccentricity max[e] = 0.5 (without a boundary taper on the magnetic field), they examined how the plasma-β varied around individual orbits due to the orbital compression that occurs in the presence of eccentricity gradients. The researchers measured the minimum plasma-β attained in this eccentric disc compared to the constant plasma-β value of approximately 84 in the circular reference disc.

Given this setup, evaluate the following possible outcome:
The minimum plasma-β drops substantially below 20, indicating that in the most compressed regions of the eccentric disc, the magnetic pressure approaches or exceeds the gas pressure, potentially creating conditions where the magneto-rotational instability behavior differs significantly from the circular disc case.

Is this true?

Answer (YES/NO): NO